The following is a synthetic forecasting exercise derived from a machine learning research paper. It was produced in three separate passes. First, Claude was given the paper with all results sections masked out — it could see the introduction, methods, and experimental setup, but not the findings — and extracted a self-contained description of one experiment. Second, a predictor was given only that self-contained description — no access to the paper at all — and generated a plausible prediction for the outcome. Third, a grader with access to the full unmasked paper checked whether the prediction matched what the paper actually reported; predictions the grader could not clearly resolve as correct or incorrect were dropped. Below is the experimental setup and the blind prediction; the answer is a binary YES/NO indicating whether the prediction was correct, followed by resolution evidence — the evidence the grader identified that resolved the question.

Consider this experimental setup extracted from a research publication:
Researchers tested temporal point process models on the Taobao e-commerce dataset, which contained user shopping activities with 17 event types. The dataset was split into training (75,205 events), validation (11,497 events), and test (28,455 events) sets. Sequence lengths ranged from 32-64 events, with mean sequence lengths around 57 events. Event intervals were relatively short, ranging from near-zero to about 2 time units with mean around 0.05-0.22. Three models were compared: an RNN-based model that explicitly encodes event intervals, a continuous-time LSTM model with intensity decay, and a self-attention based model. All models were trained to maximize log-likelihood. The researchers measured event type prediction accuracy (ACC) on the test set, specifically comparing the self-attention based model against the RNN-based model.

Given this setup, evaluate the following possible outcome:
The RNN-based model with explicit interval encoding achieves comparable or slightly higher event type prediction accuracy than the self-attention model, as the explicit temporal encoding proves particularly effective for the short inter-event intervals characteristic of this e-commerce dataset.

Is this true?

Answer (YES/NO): NO